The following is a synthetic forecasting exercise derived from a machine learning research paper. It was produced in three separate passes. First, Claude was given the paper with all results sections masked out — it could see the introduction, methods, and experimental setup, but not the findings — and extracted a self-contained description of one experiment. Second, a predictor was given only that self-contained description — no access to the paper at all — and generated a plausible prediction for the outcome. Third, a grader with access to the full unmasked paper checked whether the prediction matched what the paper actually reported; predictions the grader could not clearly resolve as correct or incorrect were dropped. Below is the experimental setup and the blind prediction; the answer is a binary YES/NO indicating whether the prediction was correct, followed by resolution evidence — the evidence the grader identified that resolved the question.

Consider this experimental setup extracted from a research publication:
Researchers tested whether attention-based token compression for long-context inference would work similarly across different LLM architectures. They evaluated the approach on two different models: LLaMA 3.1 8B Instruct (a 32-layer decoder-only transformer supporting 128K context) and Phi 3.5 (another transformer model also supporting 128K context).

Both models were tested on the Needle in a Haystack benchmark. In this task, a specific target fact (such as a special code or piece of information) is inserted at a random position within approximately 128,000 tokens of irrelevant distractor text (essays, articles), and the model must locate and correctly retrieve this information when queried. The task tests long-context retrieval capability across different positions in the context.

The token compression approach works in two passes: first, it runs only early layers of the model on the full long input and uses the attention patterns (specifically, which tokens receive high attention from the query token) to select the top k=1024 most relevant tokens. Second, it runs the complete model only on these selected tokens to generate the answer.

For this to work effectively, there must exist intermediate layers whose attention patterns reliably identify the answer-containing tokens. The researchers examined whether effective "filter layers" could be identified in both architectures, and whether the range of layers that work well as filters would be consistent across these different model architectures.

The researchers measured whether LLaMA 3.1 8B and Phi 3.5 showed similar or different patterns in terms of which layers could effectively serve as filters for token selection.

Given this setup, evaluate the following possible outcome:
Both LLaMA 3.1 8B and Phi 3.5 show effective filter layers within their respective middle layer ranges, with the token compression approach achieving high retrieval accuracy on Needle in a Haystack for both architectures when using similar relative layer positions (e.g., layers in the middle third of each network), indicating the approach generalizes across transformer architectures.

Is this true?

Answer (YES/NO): YES